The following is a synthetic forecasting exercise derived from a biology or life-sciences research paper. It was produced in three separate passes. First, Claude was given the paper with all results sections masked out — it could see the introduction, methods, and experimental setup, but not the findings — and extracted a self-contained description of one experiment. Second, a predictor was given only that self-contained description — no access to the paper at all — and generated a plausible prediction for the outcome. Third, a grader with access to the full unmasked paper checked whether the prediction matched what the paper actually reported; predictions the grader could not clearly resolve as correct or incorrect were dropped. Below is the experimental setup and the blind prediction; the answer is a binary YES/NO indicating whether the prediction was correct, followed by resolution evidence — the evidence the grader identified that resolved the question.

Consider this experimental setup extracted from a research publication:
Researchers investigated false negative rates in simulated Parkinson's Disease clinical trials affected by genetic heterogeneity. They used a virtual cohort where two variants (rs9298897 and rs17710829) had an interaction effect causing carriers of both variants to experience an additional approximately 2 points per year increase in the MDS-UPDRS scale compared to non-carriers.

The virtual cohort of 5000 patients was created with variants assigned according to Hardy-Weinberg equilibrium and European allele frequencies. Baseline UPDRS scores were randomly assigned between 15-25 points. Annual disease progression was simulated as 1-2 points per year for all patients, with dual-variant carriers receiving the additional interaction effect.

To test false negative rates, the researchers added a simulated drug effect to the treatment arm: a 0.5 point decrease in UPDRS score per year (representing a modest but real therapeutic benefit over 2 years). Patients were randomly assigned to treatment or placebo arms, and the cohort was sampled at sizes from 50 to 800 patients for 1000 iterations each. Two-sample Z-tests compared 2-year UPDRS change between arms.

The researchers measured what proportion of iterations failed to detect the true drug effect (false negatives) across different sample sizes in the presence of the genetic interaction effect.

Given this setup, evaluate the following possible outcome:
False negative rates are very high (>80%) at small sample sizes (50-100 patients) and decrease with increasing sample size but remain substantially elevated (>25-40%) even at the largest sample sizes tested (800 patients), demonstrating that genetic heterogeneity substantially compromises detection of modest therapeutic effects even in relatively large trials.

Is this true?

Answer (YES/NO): NO